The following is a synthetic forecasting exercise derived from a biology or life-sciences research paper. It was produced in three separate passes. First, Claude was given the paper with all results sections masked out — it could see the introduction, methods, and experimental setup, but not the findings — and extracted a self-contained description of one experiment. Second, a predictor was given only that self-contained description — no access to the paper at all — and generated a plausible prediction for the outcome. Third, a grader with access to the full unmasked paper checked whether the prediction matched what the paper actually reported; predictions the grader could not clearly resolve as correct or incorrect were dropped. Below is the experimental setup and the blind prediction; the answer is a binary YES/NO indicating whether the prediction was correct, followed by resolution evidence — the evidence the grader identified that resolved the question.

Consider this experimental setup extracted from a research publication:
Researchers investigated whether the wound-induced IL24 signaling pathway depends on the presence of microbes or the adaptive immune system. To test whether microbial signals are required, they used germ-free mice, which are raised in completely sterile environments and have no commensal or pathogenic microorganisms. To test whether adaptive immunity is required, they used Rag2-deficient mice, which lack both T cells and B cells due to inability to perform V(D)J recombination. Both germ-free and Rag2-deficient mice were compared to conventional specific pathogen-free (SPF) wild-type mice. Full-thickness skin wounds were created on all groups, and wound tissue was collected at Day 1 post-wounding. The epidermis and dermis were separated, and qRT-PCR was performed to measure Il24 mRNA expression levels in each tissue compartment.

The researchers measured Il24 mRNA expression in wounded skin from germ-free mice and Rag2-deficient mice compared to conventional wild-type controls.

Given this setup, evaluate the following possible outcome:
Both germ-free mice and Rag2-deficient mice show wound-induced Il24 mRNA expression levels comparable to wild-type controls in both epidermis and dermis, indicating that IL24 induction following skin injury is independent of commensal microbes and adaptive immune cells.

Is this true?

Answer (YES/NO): NO